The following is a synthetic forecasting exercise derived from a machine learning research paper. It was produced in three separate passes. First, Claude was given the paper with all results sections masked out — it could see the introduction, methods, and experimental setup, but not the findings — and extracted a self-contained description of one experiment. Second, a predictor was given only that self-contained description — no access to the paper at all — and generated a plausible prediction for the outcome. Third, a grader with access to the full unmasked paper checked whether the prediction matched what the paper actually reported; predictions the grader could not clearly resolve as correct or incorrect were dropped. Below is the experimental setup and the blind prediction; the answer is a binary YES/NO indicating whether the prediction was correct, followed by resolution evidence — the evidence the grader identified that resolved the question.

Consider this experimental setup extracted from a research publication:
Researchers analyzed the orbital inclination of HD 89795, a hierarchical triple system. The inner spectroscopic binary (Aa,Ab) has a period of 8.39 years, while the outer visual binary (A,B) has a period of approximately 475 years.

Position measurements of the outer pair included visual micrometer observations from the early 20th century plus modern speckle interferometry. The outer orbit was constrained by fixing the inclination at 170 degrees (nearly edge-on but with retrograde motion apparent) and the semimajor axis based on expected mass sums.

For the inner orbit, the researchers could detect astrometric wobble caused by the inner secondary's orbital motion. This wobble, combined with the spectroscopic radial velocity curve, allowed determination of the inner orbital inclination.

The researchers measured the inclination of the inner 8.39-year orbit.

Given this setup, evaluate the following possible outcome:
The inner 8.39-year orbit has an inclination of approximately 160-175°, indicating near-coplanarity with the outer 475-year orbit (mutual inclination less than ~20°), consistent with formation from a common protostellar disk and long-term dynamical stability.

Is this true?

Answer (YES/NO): YES